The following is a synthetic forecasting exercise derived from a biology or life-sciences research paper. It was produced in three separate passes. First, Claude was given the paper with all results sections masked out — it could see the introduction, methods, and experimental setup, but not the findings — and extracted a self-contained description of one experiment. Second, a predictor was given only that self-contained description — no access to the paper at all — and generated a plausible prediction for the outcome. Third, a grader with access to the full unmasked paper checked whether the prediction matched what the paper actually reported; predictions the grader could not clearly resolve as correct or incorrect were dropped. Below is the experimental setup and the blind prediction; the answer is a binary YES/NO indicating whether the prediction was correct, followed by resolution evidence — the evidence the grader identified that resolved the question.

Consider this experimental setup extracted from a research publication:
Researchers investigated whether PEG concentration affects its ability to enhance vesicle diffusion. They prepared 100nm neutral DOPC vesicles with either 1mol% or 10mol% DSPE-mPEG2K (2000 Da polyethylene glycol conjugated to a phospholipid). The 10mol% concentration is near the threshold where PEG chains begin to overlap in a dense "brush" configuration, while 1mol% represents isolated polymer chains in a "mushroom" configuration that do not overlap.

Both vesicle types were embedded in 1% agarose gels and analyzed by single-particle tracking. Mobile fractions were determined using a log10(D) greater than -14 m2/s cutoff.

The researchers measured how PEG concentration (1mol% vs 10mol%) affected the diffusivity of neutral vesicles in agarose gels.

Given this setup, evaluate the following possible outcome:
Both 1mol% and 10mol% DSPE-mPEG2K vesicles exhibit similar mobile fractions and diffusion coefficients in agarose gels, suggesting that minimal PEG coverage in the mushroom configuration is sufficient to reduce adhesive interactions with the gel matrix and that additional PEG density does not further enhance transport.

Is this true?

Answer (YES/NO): NO